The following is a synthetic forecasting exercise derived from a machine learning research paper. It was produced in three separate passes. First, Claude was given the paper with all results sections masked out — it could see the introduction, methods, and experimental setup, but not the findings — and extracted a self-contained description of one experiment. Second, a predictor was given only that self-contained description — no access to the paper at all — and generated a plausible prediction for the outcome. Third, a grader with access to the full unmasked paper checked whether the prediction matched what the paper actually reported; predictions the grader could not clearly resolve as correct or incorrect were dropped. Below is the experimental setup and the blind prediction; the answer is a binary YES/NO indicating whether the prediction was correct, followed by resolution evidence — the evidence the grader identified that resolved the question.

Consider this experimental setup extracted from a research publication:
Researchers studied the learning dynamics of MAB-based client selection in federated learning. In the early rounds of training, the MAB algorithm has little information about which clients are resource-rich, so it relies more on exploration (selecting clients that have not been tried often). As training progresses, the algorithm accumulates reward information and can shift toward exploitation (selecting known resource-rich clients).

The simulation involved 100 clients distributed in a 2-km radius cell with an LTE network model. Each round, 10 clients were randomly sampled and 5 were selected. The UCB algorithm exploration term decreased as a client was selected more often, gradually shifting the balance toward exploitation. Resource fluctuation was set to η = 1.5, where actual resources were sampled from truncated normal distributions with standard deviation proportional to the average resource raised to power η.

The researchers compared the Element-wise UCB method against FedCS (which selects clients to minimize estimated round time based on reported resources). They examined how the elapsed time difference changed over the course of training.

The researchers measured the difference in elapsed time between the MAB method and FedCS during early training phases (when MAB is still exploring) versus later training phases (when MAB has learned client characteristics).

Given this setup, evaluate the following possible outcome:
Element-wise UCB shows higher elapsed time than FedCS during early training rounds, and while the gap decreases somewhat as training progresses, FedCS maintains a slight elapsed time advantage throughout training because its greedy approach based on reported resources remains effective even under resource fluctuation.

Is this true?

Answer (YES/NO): NO